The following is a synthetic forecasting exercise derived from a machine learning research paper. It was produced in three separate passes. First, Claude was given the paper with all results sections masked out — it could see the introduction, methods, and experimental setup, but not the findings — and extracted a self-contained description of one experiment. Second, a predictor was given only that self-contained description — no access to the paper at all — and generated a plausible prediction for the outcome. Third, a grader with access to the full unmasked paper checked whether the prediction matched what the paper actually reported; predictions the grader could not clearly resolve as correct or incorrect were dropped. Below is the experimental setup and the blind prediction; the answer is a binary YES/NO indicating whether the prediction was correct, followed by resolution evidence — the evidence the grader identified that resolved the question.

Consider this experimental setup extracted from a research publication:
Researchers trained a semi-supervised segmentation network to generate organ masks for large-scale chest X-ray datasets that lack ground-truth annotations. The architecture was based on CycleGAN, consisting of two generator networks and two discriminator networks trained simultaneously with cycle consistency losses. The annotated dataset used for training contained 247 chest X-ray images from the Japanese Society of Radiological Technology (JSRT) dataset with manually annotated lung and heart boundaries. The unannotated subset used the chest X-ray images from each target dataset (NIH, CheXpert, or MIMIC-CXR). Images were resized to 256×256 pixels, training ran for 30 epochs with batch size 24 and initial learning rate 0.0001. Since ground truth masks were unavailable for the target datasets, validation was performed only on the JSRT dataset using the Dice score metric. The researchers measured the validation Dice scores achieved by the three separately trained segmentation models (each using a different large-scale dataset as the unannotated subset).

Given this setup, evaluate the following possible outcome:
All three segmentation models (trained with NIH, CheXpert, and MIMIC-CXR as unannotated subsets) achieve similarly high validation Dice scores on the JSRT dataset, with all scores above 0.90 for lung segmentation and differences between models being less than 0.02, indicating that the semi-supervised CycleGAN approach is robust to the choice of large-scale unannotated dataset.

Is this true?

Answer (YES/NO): NO